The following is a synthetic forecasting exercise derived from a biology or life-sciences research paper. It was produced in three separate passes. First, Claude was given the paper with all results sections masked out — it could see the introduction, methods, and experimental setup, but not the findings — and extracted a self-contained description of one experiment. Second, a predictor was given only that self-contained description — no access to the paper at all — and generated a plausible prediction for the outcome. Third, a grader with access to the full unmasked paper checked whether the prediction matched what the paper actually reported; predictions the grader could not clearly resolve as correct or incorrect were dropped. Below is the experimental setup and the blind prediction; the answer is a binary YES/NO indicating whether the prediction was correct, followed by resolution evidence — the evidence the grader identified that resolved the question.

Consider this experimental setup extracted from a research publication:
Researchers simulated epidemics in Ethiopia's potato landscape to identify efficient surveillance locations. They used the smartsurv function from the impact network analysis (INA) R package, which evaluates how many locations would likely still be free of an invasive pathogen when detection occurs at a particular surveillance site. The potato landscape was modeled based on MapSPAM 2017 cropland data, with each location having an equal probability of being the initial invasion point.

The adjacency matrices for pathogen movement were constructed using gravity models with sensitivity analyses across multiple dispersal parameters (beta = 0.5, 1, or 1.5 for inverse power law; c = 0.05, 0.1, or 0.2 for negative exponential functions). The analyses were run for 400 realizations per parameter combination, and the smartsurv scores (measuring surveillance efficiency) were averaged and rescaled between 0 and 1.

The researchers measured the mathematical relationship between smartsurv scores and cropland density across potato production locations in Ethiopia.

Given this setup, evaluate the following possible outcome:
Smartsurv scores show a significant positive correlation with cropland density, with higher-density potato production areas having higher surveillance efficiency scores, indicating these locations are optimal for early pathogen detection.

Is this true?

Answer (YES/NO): YES